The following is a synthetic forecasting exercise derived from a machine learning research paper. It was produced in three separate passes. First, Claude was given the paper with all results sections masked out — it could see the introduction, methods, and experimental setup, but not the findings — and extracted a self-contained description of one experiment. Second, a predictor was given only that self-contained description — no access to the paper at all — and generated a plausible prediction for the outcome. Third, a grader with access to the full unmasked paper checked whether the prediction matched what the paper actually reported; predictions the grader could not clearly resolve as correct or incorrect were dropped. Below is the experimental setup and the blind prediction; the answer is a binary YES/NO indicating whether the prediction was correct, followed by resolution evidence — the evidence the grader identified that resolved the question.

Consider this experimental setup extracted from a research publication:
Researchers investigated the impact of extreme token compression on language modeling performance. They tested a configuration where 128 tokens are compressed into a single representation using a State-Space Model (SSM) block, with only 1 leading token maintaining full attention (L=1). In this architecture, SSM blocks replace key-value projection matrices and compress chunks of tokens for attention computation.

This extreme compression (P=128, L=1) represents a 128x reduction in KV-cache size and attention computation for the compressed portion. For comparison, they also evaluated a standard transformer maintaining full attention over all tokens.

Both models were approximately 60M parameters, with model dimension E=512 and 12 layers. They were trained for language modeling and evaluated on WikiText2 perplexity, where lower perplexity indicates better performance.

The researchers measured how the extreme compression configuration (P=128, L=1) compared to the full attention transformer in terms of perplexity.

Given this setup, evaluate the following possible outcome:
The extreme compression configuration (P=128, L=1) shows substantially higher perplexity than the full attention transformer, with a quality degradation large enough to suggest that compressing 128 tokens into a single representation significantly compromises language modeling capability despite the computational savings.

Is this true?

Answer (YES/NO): YES